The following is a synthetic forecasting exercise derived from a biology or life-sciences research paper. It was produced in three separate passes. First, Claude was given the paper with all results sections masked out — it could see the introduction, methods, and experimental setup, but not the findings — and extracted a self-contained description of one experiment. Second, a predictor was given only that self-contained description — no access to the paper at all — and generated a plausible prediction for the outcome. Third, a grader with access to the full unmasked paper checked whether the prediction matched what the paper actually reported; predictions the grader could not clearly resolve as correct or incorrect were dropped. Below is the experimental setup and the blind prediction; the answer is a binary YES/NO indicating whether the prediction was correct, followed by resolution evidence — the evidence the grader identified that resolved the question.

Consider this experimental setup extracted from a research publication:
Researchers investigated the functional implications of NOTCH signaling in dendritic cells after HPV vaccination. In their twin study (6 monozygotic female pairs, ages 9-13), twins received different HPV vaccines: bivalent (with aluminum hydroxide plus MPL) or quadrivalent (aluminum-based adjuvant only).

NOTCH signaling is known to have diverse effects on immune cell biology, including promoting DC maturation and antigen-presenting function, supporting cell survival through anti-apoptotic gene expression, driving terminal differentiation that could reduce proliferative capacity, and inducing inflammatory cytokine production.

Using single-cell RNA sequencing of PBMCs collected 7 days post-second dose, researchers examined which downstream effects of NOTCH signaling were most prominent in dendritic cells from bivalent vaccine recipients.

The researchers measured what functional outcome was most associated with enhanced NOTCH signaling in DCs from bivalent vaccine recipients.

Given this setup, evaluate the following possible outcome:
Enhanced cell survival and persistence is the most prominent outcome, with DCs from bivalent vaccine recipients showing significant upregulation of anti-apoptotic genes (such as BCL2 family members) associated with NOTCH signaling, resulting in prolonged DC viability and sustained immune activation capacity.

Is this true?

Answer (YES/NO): NO